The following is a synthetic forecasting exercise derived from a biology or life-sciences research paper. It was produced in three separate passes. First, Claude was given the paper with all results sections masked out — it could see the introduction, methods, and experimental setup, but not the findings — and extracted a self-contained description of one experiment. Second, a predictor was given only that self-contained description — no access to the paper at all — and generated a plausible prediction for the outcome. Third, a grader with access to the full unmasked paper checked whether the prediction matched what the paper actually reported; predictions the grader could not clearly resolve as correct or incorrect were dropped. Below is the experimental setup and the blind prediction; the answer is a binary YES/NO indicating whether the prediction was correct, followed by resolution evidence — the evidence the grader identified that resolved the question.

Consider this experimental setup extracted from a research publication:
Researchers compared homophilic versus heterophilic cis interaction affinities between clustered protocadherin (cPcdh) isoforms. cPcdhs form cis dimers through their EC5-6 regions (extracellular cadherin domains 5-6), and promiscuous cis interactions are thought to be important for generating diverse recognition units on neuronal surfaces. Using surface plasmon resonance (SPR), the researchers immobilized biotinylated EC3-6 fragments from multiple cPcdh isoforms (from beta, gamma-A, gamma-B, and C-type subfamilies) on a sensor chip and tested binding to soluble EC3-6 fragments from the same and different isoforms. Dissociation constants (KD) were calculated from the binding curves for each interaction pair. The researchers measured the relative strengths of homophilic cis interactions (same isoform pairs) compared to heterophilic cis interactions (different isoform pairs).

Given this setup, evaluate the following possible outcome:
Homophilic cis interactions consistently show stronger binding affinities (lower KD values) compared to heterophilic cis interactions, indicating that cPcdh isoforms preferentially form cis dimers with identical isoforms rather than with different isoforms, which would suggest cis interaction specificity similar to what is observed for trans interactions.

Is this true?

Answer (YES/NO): NO